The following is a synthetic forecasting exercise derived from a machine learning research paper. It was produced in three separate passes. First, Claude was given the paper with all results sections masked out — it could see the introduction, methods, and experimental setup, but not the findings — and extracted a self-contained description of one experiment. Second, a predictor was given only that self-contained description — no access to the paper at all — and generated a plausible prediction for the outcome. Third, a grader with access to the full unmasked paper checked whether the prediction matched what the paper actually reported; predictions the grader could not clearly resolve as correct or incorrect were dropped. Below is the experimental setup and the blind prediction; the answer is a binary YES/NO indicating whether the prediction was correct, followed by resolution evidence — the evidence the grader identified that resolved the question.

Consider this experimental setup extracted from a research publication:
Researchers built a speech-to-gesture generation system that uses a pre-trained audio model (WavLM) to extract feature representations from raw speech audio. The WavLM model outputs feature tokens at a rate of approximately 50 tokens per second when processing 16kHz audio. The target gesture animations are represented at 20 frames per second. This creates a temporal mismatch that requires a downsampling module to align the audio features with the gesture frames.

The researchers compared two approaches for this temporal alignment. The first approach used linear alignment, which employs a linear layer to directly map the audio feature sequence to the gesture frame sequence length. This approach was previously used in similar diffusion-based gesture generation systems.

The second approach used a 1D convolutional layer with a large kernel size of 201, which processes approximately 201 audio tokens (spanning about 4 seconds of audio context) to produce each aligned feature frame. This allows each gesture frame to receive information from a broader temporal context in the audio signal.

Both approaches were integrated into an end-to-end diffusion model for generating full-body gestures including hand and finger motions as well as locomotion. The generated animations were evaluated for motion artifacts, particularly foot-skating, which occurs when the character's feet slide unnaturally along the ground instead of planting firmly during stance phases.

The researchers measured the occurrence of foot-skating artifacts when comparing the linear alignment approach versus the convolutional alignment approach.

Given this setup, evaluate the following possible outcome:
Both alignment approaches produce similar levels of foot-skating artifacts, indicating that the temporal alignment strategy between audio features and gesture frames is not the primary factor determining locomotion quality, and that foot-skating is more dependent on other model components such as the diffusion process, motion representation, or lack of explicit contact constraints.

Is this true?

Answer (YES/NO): NO